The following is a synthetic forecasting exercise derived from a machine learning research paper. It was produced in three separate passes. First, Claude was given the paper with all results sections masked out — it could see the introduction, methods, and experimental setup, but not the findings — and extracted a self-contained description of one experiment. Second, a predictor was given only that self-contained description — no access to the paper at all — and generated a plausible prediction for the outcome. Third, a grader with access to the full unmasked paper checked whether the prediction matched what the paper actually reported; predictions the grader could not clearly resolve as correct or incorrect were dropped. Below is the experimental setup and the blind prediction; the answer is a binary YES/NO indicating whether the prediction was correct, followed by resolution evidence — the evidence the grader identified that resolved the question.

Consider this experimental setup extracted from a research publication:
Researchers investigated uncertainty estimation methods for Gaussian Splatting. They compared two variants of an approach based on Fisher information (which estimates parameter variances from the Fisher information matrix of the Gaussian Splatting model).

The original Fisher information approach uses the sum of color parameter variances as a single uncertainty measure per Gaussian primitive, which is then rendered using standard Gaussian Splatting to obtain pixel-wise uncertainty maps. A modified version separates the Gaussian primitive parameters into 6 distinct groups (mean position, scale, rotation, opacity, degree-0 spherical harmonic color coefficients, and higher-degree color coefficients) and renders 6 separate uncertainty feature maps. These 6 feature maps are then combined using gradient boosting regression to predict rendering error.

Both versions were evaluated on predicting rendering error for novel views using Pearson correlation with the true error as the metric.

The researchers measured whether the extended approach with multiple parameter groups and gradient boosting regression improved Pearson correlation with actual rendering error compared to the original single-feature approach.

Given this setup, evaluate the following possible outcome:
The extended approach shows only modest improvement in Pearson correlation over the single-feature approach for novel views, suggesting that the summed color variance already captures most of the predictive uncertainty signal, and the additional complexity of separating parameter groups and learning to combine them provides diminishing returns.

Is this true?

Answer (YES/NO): NO